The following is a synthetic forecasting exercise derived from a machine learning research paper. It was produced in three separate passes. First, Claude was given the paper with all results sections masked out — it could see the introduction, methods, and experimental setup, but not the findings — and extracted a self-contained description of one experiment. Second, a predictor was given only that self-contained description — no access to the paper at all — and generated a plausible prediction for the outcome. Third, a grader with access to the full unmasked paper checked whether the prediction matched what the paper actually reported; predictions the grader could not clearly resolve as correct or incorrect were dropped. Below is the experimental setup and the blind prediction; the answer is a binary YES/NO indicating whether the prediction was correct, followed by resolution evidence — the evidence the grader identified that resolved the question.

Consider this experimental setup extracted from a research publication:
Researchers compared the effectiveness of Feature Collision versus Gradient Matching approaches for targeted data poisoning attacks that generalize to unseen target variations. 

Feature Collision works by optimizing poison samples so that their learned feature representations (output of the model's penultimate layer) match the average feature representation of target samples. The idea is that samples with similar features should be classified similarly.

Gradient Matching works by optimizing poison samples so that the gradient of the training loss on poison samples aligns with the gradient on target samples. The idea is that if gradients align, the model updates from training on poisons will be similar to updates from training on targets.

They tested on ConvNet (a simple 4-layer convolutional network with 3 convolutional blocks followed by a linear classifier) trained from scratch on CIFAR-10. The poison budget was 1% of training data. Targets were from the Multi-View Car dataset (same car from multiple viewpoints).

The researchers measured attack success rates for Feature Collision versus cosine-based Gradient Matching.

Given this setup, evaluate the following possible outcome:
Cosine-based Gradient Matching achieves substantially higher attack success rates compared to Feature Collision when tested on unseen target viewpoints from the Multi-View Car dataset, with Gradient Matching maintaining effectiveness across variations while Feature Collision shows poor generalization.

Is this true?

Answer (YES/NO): NO